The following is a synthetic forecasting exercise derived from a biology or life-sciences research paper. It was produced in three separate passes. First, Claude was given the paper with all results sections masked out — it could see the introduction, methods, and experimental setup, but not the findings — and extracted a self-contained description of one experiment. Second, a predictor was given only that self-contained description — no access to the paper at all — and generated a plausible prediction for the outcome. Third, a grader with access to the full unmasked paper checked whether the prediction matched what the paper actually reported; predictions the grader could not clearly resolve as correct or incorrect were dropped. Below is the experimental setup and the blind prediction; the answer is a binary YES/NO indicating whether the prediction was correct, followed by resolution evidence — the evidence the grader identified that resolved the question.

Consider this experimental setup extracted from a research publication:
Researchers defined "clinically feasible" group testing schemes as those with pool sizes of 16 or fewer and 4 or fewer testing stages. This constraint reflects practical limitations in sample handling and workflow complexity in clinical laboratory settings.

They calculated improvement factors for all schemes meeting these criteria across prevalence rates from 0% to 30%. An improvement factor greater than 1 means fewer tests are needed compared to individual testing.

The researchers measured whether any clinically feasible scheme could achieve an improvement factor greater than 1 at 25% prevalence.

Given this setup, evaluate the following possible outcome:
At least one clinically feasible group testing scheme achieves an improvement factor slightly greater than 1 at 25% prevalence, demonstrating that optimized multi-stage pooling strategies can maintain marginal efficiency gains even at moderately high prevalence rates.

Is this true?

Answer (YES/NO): YES